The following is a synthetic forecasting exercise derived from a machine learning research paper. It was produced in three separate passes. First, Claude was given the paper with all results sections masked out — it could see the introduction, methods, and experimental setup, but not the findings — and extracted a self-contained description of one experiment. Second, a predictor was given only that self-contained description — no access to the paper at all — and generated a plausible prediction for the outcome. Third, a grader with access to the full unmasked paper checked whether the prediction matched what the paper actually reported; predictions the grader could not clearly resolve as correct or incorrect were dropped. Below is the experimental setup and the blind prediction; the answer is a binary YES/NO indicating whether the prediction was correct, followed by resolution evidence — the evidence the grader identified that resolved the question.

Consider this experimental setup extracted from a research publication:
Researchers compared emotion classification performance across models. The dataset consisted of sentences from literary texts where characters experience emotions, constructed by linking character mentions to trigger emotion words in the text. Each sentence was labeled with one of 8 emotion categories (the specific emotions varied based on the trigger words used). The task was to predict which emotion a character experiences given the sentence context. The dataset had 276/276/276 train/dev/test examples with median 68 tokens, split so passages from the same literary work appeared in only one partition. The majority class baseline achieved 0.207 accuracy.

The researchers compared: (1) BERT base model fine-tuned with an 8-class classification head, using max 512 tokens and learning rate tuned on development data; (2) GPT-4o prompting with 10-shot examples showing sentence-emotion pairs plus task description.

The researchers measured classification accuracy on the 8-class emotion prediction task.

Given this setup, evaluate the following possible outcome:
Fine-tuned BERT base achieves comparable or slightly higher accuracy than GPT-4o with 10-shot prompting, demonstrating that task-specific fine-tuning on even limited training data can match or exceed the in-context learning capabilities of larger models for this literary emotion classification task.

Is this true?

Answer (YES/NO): YES